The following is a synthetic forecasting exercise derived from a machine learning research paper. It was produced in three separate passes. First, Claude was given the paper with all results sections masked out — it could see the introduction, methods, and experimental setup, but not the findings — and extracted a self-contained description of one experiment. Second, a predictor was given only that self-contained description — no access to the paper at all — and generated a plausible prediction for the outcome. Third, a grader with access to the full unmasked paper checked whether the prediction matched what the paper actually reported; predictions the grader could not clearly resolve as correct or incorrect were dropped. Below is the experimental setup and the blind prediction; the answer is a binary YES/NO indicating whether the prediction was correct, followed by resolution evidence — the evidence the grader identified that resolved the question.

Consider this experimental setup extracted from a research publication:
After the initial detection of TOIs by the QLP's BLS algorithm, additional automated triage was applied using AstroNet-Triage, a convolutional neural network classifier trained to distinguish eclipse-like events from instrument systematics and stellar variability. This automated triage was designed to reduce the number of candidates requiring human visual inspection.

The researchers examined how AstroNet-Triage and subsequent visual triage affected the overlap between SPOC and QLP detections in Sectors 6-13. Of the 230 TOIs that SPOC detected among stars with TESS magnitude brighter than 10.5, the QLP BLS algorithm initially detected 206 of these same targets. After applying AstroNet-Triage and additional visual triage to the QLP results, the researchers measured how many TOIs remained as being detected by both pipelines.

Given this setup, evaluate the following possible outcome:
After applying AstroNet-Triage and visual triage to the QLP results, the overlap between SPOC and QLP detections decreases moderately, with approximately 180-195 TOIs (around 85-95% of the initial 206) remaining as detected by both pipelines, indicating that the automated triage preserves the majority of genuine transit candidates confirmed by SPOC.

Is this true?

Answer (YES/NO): NO